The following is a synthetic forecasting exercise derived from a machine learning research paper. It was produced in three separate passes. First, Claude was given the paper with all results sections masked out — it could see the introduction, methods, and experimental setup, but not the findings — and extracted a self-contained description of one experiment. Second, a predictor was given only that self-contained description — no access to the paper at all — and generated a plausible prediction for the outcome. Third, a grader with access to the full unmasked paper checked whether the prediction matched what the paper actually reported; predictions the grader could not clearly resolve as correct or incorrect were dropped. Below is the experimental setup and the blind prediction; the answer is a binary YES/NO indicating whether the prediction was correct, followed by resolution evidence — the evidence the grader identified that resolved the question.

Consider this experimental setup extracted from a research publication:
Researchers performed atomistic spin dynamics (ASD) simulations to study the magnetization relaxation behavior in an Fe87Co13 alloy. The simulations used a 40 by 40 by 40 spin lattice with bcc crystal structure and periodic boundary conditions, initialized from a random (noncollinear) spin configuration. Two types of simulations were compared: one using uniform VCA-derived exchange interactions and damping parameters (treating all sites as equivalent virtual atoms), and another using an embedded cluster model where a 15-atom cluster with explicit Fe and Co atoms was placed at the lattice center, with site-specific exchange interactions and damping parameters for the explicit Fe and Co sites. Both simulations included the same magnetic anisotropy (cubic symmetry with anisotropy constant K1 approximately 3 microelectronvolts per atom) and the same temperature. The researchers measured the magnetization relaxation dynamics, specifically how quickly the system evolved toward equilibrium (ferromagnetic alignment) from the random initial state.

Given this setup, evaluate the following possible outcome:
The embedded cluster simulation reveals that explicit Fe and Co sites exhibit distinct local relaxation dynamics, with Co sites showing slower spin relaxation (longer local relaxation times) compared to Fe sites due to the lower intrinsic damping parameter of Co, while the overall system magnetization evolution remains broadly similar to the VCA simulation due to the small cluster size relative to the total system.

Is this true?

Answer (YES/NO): NO